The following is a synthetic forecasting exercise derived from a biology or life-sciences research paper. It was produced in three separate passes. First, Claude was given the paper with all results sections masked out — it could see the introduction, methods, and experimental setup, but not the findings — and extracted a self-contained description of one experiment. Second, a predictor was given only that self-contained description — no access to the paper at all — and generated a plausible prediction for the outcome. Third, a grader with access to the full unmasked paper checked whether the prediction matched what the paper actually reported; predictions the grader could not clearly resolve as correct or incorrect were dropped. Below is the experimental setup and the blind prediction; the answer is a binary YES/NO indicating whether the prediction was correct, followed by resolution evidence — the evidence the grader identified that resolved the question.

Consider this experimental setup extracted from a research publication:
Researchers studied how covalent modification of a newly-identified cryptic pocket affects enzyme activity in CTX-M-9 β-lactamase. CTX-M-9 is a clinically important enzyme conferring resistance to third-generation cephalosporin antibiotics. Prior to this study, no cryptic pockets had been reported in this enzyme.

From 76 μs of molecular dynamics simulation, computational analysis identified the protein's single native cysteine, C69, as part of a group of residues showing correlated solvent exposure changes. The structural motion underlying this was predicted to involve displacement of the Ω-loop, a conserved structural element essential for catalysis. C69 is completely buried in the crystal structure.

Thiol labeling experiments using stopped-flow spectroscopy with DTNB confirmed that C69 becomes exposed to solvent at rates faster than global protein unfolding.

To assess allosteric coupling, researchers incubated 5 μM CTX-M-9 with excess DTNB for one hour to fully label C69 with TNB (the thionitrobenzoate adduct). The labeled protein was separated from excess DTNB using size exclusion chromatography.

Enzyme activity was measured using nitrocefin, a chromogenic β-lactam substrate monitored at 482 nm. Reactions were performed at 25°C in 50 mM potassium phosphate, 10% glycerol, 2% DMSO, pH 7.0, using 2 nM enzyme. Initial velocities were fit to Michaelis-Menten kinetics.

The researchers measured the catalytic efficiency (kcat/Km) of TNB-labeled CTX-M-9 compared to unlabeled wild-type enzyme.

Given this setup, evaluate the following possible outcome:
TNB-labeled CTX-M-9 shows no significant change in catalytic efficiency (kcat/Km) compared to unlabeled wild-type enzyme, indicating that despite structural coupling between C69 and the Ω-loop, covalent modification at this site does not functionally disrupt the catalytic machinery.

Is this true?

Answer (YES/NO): NO